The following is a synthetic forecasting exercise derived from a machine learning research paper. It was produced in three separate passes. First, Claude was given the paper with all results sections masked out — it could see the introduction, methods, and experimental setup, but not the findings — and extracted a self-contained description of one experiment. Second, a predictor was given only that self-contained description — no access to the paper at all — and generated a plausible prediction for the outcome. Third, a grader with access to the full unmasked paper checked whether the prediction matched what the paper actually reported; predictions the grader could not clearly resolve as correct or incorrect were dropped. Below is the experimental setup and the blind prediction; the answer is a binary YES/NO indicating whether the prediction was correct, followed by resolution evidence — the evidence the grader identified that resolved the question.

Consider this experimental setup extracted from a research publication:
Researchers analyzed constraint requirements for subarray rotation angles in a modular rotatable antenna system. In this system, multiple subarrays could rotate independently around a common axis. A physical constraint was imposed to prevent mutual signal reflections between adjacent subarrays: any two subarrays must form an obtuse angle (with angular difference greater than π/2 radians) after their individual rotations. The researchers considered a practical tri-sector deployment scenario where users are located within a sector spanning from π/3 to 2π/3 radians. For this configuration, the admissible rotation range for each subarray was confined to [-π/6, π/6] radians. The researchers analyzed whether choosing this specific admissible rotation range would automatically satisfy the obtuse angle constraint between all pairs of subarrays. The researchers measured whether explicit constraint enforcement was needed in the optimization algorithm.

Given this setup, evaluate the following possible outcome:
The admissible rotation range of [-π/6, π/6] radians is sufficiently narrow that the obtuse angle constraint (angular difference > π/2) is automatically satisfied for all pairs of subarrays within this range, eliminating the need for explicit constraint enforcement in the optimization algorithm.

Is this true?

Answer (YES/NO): YES